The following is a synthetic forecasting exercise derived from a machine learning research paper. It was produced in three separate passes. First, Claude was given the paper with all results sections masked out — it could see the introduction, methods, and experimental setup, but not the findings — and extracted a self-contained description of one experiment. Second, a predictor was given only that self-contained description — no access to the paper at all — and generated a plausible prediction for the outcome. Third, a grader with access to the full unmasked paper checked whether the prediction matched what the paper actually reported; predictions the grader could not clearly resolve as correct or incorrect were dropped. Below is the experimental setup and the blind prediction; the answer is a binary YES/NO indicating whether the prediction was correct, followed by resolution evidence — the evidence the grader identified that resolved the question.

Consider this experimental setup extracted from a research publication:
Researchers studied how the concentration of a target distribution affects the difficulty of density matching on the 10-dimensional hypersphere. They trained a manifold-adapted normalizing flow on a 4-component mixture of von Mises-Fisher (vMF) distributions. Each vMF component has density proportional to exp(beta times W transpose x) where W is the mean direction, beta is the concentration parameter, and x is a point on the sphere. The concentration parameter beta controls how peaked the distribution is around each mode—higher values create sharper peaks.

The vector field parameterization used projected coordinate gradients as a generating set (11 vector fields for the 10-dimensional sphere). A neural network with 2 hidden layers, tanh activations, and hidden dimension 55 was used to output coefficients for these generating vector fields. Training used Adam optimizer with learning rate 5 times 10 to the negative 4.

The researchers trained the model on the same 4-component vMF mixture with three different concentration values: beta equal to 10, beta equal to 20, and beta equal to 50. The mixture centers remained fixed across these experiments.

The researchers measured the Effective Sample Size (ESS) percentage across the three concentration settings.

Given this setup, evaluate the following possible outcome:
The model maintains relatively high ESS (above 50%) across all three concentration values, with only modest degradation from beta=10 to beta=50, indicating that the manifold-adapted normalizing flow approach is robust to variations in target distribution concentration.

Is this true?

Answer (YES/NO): YES